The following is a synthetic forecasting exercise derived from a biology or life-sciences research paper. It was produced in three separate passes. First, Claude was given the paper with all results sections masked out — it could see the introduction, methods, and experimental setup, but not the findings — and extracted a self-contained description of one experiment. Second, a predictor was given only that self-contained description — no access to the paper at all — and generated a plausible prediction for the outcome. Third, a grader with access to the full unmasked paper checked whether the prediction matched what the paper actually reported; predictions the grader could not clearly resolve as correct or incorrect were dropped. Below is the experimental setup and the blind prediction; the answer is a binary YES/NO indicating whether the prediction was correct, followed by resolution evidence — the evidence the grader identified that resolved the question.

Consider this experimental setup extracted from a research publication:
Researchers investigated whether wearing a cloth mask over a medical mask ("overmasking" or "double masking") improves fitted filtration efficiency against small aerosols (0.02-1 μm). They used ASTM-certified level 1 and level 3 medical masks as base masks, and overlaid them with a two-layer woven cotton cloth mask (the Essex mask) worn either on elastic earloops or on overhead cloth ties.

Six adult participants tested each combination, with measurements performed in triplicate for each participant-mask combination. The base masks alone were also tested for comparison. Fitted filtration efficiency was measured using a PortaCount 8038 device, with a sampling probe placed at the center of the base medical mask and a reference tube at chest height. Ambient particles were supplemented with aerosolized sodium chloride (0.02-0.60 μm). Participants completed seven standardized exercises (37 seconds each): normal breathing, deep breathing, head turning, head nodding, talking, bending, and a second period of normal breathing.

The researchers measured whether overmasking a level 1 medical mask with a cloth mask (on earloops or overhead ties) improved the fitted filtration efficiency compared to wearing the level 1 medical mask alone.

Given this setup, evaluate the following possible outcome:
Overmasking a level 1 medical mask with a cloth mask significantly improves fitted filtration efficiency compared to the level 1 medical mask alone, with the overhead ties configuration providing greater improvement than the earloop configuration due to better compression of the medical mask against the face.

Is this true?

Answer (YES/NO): YES